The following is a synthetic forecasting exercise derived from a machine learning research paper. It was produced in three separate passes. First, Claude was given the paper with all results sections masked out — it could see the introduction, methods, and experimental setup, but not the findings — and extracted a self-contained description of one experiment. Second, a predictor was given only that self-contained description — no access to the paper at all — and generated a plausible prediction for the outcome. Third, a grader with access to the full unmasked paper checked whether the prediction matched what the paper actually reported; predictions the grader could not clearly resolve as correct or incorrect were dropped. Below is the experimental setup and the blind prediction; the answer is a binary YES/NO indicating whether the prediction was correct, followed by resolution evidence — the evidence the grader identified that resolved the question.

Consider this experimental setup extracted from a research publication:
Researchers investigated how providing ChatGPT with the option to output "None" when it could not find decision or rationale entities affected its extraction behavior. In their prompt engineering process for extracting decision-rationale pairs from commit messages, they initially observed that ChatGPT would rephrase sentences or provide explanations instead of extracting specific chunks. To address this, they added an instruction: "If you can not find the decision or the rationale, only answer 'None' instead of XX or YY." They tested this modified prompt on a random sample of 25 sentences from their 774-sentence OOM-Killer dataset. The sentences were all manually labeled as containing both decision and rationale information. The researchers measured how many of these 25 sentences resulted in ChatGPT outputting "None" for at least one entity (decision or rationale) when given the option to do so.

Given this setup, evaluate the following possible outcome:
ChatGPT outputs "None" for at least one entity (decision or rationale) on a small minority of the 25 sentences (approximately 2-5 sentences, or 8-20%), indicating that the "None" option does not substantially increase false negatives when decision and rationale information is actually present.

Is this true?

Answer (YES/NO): NO